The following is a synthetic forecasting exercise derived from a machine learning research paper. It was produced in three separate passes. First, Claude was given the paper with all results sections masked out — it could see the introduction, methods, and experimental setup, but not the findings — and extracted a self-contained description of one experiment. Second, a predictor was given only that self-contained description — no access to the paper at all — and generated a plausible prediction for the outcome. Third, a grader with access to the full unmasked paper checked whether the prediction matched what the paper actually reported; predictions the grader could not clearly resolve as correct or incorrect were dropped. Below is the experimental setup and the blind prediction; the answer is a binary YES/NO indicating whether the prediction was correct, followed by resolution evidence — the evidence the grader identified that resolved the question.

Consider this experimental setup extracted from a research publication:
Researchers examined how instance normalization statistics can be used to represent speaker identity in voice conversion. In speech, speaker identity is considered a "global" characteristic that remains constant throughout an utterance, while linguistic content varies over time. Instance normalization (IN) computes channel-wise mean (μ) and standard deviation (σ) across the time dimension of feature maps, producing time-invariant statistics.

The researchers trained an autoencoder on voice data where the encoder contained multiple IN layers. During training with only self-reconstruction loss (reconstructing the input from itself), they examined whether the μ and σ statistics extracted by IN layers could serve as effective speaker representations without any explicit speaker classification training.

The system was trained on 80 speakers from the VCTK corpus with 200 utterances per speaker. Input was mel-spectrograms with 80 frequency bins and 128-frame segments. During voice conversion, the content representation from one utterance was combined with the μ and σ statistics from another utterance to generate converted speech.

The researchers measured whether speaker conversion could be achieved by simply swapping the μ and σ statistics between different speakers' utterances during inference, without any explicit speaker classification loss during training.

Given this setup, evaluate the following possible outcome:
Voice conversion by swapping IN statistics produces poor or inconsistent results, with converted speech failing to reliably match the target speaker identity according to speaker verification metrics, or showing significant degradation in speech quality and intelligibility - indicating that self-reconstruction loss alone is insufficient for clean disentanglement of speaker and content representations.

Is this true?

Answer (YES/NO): NO